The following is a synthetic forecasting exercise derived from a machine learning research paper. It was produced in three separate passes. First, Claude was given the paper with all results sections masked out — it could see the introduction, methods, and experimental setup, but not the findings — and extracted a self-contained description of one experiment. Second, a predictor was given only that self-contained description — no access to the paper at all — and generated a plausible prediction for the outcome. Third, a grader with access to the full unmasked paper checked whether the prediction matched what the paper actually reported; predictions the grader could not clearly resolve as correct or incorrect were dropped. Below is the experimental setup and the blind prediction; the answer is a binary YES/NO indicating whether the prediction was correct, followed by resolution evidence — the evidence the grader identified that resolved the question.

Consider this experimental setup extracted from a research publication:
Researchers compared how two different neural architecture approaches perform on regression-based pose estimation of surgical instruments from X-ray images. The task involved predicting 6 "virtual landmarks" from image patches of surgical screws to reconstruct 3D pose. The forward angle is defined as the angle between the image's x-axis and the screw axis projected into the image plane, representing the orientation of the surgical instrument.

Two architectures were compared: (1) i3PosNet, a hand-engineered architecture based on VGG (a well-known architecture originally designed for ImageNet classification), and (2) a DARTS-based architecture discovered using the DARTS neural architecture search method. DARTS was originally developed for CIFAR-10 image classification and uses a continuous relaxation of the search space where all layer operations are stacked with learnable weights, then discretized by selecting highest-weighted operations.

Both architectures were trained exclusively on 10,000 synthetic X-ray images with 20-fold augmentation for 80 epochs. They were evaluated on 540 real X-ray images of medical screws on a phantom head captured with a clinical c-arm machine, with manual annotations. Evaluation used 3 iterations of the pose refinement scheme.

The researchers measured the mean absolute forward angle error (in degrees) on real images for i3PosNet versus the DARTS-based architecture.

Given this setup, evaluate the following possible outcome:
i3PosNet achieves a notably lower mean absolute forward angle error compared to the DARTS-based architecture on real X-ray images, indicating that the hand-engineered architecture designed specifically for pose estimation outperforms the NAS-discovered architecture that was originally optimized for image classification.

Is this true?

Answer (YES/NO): NO